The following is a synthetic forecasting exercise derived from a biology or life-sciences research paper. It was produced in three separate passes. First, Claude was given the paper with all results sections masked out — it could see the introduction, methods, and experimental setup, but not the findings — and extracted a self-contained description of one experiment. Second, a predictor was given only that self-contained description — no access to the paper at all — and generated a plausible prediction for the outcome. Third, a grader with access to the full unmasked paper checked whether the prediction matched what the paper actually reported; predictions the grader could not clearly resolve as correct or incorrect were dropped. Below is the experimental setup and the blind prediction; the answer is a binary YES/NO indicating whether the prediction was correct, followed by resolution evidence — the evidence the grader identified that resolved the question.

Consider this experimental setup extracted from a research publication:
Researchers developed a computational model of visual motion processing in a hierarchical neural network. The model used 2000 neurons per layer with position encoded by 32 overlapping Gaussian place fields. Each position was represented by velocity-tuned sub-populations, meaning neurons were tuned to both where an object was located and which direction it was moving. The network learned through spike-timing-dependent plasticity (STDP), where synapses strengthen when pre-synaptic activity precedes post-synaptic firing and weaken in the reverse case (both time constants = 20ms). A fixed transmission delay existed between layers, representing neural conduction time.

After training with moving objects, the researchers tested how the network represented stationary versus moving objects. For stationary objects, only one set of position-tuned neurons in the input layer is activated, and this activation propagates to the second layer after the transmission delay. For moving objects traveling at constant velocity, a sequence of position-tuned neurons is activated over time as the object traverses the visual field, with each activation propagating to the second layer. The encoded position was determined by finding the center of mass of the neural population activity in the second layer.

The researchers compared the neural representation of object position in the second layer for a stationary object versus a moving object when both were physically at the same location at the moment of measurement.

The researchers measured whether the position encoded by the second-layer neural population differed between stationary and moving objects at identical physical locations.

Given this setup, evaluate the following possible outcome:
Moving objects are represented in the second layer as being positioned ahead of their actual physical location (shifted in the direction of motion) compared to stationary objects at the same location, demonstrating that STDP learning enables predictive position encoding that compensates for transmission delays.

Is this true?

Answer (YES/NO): YES